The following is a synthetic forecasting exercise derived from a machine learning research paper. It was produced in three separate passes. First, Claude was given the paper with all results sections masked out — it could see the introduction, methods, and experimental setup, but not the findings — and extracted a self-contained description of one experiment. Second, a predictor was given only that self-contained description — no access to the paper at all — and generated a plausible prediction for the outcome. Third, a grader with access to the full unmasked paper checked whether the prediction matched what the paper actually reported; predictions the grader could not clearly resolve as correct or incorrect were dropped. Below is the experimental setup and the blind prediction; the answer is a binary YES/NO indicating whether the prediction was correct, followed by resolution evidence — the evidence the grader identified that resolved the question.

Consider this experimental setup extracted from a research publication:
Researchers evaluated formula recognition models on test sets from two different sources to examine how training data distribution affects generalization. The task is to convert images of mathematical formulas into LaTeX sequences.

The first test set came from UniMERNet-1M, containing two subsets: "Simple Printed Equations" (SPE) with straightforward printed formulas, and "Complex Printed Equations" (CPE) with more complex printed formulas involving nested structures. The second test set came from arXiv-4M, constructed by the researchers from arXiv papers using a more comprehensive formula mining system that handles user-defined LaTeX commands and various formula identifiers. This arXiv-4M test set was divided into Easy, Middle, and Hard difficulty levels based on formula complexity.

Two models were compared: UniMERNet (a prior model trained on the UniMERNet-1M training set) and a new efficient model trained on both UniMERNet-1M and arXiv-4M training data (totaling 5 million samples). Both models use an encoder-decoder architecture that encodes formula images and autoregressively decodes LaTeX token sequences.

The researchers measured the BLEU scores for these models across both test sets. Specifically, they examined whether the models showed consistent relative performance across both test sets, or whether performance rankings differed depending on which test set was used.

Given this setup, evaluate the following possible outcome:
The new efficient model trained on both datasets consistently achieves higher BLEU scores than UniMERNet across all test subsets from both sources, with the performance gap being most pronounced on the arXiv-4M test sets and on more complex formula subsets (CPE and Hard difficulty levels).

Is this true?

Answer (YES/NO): NO